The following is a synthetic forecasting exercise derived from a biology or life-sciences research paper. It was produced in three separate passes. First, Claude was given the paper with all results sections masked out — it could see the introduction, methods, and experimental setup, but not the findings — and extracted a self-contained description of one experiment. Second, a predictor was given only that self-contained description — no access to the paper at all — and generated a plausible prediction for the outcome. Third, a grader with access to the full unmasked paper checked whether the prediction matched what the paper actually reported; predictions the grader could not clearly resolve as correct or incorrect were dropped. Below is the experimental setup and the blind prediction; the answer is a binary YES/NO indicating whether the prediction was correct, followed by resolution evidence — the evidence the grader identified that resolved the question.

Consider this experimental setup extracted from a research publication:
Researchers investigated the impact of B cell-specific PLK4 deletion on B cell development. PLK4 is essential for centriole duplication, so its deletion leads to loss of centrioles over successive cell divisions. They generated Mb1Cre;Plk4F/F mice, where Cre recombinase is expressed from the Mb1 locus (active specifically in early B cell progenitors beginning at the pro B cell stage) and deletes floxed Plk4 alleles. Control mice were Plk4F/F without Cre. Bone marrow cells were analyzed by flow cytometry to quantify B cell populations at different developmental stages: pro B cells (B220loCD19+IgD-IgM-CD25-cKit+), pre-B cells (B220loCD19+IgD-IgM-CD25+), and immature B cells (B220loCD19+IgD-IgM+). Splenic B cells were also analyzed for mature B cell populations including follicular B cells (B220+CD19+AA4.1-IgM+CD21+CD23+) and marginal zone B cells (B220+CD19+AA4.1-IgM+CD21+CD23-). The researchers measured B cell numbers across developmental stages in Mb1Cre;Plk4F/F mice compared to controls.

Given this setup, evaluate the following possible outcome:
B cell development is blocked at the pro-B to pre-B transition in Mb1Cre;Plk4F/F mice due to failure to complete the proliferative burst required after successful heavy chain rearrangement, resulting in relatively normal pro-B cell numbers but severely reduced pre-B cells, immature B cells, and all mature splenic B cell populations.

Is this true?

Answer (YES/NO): NO